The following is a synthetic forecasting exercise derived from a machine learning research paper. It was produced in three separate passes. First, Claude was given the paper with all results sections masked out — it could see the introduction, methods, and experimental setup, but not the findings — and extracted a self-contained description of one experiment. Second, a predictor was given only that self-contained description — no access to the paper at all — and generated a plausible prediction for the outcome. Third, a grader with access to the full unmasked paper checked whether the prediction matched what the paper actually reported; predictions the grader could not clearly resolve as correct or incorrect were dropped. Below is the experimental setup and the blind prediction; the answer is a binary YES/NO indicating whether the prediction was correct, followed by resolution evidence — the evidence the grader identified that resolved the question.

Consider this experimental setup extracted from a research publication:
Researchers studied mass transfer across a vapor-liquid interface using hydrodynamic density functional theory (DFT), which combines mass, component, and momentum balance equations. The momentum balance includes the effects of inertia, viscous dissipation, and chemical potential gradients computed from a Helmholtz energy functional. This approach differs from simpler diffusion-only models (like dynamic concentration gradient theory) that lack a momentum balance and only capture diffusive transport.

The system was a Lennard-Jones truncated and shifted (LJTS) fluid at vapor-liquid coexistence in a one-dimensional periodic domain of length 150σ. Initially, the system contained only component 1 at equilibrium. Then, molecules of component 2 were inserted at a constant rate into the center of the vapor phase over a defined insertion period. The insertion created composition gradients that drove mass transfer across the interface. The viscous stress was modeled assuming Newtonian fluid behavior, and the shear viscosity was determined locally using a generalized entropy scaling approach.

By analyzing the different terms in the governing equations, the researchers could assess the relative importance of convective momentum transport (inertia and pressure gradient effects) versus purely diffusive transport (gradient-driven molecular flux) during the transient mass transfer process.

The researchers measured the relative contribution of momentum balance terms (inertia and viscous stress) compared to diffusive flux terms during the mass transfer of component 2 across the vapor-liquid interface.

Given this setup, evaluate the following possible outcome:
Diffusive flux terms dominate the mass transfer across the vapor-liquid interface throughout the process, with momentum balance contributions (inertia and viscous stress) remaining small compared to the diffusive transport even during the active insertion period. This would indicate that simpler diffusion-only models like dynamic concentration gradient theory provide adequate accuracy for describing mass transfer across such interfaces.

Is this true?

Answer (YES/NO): NO